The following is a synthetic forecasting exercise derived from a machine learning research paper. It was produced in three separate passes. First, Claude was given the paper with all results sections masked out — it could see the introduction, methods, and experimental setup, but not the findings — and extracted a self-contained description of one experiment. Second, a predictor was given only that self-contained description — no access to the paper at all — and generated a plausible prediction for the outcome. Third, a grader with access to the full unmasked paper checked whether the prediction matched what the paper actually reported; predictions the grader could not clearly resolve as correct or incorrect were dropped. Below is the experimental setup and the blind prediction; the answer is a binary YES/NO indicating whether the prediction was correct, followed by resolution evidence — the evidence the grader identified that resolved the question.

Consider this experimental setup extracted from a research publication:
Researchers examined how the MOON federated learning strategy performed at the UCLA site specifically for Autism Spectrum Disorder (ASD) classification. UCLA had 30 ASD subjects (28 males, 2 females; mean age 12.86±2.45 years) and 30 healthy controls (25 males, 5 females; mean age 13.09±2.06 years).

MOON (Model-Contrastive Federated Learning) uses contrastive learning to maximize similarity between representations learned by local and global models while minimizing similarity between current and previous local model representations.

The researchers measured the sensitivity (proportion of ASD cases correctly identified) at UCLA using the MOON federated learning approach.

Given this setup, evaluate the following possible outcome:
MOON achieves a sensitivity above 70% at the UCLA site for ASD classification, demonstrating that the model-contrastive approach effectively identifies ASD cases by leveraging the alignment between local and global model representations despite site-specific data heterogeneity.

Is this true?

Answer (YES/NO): YES